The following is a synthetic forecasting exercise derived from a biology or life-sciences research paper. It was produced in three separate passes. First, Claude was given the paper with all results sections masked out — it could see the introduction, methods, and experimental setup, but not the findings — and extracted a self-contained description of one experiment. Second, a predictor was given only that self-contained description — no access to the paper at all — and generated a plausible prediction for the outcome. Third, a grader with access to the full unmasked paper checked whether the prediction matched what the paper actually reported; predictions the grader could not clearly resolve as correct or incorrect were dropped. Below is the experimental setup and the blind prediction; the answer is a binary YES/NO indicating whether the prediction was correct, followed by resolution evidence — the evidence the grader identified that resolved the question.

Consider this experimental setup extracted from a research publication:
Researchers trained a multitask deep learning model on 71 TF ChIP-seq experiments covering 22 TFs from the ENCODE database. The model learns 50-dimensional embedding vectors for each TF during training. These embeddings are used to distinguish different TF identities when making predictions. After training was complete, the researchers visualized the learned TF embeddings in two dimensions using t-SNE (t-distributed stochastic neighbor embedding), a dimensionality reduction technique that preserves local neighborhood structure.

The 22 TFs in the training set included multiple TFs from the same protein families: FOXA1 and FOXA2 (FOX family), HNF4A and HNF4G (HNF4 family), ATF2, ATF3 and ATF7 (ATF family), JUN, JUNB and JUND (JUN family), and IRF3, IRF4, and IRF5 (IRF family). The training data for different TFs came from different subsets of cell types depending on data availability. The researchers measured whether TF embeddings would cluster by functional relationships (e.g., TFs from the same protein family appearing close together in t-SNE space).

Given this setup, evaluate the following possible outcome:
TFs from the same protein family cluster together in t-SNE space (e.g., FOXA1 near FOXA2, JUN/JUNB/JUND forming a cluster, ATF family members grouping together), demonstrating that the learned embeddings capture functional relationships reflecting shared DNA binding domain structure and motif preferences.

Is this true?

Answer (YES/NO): NO